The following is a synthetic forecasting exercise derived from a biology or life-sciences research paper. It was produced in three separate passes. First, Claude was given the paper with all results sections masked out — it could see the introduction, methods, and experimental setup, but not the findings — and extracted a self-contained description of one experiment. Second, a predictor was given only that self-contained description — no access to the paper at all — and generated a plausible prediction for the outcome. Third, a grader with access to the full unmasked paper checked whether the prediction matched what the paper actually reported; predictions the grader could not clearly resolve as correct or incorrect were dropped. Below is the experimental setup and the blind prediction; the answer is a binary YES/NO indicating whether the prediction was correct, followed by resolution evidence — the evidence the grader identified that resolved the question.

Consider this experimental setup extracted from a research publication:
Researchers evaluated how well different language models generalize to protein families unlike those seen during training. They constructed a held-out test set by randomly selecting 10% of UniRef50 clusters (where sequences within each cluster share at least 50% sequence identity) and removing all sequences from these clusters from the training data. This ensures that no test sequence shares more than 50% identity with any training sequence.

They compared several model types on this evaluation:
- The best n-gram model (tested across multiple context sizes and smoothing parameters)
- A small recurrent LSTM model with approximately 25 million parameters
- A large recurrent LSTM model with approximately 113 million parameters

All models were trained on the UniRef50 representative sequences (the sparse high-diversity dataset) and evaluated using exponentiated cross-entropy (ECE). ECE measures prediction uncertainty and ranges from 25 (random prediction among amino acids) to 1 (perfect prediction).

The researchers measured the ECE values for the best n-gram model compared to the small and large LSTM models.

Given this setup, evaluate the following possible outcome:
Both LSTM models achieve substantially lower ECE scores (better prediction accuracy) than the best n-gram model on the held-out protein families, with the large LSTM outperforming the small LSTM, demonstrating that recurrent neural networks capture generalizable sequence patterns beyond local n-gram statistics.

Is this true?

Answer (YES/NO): YES